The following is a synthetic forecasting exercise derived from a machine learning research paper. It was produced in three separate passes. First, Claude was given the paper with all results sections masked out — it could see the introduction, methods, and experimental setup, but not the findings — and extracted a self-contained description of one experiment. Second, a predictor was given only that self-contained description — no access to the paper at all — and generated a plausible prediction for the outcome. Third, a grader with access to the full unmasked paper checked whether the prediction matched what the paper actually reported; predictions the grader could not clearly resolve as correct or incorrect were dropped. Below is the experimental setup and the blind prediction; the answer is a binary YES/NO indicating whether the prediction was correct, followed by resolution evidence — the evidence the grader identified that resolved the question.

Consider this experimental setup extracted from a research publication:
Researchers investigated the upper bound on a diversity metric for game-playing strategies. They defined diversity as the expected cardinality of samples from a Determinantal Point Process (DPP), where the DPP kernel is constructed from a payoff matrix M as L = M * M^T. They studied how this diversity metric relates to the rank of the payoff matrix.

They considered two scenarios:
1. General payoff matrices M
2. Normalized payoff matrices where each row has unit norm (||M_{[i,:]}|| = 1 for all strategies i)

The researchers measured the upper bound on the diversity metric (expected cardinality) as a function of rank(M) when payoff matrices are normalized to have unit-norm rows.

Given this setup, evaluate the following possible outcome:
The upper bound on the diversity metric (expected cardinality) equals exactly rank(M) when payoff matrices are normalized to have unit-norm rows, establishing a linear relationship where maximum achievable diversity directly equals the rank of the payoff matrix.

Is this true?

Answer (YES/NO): NO